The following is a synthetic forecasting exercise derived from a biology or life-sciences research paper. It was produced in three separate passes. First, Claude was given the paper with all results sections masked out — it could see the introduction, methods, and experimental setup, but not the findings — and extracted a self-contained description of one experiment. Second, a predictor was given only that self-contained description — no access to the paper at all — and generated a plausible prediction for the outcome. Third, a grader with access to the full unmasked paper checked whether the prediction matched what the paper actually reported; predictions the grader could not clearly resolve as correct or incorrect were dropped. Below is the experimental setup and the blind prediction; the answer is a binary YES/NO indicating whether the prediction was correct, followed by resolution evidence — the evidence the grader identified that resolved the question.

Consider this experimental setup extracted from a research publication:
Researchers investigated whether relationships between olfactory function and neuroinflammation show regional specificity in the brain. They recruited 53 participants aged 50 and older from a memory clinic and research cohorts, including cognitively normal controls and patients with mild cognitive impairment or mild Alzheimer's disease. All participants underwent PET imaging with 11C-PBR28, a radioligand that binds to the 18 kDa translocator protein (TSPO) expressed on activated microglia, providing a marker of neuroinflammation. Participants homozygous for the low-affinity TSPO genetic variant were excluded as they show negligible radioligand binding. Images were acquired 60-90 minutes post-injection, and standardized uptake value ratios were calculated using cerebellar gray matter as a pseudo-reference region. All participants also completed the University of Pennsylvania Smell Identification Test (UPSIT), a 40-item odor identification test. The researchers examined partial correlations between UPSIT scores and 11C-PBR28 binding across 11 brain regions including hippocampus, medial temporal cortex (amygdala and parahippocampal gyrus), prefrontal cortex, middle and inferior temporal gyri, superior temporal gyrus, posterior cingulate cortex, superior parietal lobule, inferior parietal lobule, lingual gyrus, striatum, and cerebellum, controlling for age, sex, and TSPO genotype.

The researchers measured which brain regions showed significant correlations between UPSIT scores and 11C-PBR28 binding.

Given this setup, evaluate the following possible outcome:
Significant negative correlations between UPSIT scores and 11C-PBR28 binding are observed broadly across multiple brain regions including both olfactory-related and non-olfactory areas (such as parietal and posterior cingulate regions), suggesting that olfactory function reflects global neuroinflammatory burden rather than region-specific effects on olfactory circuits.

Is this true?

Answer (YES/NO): YES